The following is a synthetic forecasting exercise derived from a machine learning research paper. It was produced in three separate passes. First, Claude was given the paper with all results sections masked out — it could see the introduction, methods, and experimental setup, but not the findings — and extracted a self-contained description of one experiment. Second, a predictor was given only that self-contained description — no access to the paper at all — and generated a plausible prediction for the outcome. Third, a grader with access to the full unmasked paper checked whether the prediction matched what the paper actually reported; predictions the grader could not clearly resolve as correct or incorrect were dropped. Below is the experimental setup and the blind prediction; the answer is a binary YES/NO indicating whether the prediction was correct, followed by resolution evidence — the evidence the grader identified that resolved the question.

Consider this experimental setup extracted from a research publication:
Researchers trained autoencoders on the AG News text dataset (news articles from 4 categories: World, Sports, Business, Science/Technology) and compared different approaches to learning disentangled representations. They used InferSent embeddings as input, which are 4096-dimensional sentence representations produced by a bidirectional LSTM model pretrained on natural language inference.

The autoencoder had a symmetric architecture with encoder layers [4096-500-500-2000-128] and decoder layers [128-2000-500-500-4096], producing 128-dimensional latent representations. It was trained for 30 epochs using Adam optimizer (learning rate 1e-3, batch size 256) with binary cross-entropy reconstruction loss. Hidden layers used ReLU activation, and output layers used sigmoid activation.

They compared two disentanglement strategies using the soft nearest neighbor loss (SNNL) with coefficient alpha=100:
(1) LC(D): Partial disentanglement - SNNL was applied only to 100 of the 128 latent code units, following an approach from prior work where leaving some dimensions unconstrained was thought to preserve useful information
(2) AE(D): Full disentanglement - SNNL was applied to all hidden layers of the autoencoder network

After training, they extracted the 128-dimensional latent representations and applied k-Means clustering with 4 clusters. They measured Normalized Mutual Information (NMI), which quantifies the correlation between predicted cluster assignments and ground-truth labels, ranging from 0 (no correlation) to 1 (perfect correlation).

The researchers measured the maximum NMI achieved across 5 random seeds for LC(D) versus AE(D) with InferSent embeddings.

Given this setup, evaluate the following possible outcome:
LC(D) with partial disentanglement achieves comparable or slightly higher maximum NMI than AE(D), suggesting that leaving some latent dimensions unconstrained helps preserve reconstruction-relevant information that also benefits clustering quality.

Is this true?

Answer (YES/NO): NO